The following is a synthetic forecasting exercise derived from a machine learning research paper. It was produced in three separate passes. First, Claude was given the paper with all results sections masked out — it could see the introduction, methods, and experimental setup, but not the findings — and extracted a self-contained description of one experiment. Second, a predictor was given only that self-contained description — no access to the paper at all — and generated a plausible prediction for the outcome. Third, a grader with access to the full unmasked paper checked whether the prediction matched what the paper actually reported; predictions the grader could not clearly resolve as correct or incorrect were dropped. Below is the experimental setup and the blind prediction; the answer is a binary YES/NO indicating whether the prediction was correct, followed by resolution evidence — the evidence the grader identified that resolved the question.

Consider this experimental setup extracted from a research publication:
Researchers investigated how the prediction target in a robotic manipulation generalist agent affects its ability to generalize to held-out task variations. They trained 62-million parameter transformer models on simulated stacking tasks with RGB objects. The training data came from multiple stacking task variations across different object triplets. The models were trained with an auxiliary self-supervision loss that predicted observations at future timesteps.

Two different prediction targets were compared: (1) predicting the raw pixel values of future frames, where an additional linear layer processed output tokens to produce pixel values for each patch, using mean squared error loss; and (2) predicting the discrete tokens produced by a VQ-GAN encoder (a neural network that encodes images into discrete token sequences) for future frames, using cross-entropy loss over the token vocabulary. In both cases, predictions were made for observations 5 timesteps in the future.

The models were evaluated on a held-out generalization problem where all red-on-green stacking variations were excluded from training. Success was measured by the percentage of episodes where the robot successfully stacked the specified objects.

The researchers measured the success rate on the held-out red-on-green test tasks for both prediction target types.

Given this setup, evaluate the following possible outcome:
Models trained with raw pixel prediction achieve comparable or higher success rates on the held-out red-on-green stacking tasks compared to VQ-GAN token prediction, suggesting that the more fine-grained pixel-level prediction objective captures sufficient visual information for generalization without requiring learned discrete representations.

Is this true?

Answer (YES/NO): NO